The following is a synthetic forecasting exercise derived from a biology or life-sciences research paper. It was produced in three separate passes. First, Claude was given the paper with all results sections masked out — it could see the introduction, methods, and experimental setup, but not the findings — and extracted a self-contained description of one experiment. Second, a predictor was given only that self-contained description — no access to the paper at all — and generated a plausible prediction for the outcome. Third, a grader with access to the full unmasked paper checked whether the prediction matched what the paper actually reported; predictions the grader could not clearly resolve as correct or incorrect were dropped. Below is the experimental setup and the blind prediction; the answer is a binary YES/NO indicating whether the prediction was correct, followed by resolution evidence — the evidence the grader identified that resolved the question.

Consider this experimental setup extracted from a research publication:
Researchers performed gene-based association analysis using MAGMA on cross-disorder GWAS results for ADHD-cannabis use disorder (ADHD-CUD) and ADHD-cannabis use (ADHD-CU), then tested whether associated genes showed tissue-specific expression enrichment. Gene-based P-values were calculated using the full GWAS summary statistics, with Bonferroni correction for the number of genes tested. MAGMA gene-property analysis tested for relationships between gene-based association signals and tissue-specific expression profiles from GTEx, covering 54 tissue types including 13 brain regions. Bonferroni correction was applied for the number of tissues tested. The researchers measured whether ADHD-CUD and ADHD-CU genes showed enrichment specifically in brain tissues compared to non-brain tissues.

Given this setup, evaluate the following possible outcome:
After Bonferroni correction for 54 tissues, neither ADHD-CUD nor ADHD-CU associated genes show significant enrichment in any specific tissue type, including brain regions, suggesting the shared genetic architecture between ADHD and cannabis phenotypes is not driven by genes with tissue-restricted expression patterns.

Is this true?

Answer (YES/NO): NO